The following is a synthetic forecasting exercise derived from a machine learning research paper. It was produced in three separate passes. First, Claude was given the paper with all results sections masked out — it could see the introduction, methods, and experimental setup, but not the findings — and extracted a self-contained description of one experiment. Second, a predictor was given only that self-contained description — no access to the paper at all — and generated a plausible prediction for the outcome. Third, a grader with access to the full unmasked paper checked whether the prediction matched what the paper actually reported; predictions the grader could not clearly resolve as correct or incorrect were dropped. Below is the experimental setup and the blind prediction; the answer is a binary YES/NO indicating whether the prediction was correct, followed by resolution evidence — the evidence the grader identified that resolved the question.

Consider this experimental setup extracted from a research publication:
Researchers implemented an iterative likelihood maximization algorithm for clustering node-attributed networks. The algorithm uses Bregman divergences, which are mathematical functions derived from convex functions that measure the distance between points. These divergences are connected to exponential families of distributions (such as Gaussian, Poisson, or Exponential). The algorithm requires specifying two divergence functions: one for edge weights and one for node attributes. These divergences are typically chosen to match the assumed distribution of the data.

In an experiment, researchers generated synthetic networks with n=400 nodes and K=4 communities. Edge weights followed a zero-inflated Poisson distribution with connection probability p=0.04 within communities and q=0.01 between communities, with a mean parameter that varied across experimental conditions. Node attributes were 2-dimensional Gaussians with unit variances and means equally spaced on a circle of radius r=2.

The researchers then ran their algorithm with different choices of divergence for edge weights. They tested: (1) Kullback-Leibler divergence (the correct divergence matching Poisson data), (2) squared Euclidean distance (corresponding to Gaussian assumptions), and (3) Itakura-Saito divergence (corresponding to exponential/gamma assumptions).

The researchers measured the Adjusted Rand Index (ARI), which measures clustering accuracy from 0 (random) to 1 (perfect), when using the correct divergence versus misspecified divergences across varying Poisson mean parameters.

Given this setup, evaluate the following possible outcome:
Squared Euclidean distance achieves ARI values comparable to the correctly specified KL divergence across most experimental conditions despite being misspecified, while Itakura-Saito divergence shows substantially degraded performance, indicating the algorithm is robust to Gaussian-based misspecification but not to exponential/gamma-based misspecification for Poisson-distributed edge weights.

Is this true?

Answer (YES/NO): NO